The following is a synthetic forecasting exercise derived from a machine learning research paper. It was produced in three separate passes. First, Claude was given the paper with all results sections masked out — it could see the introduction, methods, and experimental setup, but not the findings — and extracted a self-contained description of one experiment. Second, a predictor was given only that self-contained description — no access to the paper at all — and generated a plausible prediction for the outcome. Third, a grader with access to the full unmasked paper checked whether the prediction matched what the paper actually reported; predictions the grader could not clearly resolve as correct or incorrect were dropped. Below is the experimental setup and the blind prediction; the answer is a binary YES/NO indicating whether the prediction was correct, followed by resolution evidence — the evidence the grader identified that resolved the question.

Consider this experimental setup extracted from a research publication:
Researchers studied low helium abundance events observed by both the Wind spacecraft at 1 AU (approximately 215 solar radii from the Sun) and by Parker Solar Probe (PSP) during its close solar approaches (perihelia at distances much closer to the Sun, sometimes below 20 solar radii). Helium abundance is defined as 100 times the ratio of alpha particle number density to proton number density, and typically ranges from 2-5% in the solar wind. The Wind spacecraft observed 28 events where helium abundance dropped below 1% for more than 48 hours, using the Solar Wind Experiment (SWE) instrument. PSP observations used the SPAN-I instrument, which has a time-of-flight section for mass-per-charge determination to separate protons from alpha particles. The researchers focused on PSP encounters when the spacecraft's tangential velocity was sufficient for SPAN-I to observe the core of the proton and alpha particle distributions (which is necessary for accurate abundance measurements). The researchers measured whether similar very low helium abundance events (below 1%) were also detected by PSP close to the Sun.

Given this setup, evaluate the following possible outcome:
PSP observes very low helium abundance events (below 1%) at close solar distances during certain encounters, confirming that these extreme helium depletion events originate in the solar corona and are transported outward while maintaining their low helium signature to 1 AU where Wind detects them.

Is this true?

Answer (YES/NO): YES